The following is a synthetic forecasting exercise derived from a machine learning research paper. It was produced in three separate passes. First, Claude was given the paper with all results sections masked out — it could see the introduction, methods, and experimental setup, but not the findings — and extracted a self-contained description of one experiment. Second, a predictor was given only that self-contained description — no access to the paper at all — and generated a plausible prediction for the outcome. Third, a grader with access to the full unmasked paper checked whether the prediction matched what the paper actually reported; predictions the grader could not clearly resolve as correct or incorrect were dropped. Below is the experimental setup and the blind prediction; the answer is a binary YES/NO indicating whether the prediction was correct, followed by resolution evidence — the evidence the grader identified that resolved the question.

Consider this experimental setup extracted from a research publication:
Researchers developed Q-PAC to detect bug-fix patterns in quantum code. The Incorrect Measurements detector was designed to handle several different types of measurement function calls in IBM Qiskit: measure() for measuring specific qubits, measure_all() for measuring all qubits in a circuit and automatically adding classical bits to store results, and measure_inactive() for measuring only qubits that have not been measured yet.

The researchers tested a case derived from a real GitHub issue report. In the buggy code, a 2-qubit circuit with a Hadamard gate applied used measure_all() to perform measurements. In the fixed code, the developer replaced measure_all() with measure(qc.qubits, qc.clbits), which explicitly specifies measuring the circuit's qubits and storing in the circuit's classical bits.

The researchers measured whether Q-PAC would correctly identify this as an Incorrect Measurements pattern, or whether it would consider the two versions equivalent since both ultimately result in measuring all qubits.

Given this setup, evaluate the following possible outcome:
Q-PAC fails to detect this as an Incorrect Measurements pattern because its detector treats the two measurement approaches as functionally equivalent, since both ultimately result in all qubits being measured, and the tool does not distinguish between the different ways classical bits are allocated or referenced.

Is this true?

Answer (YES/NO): NO